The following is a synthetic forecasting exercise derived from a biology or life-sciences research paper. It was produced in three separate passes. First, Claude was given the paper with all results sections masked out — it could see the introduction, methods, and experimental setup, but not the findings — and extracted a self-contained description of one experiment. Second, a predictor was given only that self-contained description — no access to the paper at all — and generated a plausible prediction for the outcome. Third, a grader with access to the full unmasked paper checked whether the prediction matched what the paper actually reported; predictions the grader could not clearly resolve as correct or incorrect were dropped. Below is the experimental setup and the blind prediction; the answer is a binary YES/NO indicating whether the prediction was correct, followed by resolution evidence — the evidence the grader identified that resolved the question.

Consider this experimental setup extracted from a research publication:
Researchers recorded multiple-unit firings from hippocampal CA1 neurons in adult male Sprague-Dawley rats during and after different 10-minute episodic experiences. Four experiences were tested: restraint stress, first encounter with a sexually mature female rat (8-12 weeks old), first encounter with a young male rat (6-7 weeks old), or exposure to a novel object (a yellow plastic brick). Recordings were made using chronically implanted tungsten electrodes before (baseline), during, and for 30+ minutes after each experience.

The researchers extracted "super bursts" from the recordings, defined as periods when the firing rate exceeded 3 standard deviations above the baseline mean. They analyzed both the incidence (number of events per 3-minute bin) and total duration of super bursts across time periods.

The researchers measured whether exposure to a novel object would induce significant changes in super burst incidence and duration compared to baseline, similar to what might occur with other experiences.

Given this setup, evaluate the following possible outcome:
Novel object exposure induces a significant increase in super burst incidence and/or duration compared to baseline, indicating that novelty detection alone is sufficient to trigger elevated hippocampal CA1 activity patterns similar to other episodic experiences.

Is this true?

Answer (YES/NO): NO